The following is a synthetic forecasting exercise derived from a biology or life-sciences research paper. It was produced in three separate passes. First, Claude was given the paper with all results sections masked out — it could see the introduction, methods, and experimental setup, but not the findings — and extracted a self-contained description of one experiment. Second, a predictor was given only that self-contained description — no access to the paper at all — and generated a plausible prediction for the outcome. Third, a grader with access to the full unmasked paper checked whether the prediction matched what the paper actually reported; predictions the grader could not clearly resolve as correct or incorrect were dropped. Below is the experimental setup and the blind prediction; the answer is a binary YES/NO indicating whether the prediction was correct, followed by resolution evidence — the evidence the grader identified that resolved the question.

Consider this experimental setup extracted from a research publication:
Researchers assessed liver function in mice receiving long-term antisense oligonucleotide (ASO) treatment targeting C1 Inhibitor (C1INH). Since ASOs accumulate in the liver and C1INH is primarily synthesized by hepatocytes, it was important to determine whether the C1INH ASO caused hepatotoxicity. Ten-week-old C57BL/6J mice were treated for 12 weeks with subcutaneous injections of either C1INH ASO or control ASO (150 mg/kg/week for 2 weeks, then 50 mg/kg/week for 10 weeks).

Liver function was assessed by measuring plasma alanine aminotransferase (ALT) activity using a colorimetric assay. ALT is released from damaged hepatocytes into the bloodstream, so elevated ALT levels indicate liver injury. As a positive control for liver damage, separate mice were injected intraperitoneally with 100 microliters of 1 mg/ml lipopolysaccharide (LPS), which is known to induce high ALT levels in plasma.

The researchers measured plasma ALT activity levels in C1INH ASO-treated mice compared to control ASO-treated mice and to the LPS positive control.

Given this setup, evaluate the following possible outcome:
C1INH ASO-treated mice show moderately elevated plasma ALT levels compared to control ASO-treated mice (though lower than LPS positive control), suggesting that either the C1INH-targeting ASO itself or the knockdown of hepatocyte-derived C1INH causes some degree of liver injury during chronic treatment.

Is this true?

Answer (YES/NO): NO